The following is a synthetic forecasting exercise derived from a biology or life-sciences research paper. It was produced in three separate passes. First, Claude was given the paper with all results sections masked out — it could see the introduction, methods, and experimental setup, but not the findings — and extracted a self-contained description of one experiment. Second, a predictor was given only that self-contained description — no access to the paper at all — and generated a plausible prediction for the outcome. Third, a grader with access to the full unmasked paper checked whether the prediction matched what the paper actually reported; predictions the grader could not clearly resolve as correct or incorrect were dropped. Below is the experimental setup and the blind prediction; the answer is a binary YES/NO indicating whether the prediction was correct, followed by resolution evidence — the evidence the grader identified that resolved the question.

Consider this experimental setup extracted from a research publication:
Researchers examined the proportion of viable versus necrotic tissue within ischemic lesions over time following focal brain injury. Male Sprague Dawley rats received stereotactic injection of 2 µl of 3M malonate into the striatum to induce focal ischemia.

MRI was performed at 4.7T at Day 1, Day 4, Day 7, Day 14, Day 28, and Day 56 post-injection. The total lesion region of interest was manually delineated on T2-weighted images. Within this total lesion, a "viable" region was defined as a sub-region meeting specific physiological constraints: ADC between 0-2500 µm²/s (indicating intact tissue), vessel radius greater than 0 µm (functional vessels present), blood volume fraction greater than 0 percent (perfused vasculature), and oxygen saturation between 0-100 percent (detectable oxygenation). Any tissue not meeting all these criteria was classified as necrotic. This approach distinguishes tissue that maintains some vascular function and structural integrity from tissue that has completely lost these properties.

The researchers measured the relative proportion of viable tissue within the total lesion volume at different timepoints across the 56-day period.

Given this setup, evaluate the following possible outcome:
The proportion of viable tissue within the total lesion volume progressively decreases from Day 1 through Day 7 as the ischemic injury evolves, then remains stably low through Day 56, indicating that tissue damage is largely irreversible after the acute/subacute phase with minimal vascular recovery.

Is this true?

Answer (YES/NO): NO